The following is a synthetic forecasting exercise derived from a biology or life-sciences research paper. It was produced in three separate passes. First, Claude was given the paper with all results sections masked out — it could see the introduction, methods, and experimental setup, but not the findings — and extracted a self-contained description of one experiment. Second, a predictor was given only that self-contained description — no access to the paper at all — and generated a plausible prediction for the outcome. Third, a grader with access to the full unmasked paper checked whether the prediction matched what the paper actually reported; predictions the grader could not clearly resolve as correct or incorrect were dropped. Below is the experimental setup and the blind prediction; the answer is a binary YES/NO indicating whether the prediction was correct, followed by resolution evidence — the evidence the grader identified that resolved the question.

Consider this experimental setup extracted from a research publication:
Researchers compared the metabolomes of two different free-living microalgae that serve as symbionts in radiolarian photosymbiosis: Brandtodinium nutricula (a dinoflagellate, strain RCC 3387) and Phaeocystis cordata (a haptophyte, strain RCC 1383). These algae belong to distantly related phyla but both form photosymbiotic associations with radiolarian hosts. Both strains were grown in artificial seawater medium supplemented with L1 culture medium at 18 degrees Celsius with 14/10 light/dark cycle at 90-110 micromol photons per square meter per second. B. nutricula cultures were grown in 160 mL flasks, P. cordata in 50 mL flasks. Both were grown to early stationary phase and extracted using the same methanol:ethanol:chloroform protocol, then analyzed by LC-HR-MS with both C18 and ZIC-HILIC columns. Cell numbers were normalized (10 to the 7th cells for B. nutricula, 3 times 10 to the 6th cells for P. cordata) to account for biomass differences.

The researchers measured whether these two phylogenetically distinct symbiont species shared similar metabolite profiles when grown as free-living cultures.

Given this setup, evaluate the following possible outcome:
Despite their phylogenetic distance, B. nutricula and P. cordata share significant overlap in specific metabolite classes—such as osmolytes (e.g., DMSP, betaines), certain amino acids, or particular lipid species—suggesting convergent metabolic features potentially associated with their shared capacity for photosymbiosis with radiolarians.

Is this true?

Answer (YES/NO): YES